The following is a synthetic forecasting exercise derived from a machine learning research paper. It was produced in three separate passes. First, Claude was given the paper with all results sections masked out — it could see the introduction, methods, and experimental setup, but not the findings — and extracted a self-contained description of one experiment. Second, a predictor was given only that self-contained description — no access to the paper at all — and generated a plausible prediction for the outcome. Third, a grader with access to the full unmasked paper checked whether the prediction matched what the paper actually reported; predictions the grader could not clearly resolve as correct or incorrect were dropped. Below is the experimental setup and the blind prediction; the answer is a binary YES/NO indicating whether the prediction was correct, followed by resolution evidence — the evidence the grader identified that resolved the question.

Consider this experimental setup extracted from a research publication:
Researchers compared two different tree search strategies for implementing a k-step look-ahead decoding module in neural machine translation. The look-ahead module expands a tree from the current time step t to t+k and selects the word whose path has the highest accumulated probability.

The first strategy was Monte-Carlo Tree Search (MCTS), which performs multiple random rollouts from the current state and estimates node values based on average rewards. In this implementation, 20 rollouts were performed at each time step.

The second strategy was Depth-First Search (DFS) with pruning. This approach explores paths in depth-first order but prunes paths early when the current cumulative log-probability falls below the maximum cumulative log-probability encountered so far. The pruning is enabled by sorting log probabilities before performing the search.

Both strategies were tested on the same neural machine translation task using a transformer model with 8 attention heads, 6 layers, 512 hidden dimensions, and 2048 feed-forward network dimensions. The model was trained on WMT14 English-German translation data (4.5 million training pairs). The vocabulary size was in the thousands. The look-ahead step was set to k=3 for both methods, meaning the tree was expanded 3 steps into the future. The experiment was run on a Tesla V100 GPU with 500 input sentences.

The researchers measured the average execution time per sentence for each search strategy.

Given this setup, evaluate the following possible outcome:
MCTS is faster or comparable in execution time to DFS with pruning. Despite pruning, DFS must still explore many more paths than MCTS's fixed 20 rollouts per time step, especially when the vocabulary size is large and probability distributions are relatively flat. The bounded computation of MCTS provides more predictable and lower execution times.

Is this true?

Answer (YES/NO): NO